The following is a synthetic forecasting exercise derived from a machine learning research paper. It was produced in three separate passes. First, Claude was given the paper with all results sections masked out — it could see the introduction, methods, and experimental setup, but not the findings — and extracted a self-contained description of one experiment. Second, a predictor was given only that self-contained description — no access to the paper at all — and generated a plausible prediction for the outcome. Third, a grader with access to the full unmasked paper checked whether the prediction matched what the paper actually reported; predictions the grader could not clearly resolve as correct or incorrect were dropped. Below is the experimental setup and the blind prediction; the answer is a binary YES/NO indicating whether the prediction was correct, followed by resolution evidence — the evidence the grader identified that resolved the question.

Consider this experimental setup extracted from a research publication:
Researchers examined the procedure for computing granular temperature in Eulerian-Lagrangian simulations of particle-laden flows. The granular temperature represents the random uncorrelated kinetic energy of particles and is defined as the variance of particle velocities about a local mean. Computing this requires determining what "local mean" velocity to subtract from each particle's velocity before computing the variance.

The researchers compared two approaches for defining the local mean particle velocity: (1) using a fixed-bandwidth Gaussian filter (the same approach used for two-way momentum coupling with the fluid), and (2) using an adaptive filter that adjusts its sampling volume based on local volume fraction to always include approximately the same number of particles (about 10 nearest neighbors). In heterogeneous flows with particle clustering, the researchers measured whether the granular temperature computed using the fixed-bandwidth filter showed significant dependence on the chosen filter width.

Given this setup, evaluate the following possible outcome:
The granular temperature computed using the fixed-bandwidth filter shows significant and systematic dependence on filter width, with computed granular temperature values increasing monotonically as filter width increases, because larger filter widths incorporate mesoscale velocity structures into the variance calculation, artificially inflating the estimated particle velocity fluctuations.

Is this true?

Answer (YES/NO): NO